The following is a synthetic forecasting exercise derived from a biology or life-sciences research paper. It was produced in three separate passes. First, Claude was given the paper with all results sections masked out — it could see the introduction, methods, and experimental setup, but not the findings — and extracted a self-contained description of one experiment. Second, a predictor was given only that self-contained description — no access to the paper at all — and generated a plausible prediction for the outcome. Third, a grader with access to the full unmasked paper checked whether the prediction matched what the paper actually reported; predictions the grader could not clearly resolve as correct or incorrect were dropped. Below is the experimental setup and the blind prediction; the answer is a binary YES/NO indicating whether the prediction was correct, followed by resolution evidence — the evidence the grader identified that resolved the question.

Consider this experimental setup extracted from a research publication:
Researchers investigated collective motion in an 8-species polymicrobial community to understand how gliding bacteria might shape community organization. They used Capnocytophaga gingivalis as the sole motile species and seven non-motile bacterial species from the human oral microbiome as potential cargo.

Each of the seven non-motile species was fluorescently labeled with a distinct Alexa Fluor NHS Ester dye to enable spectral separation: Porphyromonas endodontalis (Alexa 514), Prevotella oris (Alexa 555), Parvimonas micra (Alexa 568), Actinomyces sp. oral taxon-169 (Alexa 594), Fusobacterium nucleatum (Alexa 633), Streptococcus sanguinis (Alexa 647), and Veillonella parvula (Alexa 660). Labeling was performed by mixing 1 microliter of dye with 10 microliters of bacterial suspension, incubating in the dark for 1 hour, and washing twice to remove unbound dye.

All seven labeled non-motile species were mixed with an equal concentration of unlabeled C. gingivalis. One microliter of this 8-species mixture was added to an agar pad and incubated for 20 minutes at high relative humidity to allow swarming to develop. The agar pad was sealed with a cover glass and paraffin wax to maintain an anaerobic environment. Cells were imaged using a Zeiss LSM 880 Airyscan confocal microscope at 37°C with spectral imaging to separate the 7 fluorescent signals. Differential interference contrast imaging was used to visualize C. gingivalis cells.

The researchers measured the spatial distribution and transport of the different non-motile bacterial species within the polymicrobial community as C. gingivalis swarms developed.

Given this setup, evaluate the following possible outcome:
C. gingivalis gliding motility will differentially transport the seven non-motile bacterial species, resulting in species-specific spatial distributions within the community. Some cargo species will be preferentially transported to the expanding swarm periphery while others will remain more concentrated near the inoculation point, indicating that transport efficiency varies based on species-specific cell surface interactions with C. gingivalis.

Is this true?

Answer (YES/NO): YES